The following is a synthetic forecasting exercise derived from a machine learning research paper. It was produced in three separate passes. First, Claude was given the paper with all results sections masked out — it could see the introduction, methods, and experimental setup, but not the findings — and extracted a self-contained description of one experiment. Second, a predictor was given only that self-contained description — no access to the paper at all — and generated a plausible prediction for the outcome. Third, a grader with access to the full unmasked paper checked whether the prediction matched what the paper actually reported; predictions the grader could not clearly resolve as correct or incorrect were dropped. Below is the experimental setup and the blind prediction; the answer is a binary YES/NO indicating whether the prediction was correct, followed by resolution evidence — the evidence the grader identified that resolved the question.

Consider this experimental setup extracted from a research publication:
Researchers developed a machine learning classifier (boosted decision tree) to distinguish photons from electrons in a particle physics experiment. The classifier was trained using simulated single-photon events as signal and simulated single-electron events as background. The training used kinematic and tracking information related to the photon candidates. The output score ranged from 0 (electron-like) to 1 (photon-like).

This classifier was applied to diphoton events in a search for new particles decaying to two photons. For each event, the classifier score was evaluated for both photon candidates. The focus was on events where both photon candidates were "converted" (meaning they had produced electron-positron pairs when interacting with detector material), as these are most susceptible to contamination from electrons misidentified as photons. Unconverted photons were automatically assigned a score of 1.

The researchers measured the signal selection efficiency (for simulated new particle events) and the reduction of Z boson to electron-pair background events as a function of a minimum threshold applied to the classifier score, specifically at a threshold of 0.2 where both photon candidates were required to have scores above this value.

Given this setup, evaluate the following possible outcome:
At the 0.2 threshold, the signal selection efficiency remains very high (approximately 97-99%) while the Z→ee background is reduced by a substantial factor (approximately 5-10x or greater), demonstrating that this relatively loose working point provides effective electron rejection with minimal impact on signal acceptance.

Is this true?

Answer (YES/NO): NO